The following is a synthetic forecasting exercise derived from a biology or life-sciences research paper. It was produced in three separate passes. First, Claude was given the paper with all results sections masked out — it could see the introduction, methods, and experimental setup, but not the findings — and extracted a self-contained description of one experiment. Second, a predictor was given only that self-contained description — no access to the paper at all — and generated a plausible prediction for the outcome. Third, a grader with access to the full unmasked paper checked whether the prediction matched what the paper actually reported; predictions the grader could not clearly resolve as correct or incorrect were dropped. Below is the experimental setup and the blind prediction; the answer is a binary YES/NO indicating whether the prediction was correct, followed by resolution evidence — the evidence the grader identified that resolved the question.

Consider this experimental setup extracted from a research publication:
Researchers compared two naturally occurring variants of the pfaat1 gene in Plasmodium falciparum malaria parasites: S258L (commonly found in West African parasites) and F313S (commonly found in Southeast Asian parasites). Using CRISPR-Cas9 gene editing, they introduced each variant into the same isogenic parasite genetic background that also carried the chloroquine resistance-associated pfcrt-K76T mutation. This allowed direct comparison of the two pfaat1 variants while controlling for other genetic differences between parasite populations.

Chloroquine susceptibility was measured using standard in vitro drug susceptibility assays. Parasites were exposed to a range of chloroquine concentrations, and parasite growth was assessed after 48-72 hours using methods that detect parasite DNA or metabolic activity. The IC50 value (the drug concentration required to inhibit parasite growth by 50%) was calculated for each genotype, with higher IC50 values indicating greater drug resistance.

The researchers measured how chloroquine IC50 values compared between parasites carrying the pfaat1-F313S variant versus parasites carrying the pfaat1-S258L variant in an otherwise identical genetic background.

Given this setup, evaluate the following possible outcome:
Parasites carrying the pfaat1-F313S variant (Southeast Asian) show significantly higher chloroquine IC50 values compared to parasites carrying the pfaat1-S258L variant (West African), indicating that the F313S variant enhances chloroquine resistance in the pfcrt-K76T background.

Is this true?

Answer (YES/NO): NO